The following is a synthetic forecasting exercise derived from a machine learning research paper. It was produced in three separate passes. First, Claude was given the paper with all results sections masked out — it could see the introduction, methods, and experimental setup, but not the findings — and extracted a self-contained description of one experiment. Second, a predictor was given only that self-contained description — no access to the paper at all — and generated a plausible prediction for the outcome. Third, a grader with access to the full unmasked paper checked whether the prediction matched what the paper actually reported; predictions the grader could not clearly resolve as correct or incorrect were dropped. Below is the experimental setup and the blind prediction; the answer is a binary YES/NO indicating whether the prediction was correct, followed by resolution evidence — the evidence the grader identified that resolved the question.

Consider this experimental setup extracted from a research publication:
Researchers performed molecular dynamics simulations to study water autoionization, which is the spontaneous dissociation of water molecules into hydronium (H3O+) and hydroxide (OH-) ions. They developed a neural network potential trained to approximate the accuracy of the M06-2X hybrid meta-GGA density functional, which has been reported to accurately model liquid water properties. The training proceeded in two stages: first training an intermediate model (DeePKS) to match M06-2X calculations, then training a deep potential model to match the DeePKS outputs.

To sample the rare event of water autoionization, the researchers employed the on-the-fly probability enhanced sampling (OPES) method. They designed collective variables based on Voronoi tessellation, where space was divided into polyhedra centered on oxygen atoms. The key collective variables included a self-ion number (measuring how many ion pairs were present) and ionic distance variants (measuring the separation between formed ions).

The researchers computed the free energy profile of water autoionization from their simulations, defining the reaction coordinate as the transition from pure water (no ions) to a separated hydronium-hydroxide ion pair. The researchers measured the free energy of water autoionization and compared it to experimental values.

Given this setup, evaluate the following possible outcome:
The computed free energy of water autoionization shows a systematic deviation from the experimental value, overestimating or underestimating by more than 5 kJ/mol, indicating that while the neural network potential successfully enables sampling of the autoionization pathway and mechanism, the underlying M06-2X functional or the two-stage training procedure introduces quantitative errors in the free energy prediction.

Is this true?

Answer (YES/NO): NO